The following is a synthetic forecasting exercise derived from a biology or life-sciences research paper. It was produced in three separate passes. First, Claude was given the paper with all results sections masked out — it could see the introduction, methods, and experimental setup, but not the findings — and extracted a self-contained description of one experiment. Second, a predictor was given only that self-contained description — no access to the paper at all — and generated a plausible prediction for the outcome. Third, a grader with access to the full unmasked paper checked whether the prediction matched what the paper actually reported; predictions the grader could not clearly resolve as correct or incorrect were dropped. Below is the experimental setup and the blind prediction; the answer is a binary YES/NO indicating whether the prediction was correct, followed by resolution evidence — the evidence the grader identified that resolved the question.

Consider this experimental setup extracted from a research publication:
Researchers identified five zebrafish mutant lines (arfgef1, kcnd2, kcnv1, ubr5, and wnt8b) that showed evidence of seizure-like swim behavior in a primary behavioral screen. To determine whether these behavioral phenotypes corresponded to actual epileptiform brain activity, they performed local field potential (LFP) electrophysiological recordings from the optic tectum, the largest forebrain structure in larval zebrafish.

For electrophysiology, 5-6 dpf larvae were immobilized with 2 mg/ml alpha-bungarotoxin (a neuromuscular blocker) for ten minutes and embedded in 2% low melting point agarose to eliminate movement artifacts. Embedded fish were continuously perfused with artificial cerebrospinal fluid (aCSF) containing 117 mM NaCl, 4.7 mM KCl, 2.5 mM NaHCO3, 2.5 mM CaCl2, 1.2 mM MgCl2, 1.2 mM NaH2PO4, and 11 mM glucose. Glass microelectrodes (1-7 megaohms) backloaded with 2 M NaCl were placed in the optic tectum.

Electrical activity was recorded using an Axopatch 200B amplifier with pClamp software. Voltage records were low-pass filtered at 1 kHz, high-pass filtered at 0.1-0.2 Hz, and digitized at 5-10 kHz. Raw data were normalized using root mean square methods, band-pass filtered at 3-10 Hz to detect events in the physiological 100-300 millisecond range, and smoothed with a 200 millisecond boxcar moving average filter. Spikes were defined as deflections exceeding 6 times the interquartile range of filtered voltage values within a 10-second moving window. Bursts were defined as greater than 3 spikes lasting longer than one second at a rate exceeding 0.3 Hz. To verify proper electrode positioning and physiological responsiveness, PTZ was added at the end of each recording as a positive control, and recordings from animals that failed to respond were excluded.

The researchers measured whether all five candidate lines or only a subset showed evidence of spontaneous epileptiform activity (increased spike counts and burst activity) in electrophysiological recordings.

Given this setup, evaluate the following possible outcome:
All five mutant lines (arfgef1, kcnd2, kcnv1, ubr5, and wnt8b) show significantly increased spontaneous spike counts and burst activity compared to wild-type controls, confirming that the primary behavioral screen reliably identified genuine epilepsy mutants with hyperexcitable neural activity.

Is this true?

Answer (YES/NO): NO